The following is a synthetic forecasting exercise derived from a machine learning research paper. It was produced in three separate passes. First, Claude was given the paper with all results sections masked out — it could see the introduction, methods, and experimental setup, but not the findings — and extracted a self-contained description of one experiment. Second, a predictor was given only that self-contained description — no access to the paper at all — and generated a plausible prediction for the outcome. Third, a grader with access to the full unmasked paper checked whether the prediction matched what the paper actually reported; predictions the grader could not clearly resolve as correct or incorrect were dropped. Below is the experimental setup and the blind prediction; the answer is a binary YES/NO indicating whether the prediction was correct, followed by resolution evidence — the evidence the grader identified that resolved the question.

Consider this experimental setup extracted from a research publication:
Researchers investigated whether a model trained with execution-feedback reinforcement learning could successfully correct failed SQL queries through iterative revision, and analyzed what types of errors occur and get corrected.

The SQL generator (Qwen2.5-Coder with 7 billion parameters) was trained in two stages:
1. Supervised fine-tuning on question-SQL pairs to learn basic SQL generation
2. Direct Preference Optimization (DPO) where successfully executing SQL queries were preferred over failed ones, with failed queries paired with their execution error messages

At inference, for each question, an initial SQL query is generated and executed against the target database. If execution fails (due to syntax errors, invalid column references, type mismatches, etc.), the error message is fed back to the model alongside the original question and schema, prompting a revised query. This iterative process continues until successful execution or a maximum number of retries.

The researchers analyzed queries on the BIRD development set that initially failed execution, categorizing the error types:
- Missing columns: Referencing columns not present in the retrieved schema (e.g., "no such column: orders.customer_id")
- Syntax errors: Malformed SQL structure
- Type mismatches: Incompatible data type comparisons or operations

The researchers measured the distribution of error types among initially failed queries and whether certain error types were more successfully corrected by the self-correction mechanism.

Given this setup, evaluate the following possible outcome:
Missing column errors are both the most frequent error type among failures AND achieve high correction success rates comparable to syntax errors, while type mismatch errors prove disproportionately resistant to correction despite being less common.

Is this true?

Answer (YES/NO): NO